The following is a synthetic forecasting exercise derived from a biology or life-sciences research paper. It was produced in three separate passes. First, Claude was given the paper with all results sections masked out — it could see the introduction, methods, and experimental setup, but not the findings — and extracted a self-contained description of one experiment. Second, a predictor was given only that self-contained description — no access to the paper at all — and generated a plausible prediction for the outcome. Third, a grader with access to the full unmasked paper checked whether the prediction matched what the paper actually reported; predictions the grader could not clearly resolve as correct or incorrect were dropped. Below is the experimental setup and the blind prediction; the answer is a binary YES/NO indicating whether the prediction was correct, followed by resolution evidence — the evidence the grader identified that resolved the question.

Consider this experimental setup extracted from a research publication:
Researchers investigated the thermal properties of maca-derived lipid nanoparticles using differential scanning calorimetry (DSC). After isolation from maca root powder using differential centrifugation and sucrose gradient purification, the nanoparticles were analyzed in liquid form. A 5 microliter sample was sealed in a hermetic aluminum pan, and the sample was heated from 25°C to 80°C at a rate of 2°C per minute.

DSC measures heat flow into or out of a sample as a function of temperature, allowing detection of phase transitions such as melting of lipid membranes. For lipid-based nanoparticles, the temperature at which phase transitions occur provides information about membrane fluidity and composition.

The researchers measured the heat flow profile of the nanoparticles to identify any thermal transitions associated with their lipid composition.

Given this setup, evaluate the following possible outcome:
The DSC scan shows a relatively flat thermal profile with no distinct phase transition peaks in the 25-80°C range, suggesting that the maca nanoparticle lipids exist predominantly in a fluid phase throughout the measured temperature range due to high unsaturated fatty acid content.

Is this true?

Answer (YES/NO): NO